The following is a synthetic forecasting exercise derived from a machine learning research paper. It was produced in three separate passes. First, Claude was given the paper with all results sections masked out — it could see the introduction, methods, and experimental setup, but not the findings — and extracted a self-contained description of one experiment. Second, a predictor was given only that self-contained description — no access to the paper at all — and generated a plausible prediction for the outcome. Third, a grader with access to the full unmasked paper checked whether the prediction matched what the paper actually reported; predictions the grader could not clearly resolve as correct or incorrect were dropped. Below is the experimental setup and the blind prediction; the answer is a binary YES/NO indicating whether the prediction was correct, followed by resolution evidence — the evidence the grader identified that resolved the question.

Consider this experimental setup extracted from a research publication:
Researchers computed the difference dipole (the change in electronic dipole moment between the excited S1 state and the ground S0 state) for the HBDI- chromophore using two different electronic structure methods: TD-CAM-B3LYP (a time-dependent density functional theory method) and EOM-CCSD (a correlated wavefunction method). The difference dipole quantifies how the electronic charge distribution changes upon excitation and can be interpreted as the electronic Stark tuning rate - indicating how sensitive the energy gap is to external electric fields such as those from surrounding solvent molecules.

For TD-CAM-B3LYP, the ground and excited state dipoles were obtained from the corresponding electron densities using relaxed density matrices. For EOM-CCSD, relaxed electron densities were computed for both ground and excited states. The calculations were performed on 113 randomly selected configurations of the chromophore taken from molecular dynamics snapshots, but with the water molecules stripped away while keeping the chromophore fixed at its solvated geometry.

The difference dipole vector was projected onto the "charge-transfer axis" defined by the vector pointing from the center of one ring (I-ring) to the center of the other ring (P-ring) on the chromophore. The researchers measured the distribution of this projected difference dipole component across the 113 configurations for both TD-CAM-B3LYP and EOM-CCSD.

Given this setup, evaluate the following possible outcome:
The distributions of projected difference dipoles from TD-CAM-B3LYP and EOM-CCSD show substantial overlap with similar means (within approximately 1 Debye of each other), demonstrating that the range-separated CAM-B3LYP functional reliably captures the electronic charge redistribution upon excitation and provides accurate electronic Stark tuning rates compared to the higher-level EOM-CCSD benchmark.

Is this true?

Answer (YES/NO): NO